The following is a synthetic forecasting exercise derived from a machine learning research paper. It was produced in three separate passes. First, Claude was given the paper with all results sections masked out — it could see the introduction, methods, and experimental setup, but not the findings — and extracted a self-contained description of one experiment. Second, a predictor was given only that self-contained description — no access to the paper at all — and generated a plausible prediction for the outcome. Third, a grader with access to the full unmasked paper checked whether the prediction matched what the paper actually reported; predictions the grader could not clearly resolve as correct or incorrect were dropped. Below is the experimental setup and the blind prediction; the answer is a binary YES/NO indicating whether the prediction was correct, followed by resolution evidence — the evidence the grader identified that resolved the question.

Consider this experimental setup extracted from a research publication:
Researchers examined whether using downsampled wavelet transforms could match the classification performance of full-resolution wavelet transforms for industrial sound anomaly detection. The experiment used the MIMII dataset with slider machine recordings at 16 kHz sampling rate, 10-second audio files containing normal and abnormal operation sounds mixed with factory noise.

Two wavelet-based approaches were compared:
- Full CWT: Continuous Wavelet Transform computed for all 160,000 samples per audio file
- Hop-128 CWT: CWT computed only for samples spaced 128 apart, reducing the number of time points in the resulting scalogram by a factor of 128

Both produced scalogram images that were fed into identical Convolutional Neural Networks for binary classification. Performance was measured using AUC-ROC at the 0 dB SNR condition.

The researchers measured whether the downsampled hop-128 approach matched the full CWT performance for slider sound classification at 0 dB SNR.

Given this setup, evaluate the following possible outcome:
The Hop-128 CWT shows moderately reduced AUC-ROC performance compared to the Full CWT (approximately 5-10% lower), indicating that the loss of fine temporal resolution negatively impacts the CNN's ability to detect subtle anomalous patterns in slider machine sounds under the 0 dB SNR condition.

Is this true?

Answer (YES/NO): NO